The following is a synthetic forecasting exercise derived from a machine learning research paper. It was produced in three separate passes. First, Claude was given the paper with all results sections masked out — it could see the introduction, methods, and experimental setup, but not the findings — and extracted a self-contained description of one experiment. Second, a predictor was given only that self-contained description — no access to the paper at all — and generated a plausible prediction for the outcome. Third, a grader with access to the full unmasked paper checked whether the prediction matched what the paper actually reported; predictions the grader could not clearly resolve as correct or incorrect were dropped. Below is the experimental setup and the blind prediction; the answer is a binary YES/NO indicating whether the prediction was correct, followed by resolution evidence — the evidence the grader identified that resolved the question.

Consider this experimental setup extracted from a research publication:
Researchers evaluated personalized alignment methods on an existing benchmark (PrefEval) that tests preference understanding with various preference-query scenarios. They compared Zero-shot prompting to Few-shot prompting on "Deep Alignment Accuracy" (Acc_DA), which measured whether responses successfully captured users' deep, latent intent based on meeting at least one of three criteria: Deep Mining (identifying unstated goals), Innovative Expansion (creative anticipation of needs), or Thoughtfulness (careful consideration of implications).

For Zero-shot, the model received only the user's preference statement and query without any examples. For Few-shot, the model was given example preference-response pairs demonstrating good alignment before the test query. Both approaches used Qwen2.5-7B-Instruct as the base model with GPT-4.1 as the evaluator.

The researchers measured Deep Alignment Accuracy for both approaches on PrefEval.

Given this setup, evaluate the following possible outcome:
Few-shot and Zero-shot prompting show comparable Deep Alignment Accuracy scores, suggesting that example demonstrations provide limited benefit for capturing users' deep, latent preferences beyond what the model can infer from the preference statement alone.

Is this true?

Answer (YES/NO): NO